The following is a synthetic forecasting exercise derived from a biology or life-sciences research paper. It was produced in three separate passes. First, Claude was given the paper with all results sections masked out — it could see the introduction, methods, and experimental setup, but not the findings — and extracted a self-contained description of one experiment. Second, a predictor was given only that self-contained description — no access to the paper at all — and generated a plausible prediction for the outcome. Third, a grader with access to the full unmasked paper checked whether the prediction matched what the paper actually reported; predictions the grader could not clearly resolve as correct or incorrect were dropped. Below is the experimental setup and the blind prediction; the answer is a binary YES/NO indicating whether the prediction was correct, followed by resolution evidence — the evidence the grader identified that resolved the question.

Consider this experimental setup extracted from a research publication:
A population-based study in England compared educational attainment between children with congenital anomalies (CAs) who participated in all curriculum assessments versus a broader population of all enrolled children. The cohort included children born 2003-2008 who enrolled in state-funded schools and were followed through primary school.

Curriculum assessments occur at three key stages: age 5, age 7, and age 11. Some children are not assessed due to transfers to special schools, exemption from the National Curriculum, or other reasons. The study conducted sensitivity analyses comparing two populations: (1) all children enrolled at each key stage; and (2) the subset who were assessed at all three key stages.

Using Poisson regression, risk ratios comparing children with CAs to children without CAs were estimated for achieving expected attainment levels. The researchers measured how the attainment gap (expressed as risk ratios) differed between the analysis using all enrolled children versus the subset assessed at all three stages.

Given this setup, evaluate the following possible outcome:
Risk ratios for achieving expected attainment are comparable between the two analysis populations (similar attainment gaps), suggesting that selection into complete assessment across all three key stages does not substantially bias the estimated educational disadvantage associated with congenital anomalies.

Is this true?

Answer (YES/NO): NO